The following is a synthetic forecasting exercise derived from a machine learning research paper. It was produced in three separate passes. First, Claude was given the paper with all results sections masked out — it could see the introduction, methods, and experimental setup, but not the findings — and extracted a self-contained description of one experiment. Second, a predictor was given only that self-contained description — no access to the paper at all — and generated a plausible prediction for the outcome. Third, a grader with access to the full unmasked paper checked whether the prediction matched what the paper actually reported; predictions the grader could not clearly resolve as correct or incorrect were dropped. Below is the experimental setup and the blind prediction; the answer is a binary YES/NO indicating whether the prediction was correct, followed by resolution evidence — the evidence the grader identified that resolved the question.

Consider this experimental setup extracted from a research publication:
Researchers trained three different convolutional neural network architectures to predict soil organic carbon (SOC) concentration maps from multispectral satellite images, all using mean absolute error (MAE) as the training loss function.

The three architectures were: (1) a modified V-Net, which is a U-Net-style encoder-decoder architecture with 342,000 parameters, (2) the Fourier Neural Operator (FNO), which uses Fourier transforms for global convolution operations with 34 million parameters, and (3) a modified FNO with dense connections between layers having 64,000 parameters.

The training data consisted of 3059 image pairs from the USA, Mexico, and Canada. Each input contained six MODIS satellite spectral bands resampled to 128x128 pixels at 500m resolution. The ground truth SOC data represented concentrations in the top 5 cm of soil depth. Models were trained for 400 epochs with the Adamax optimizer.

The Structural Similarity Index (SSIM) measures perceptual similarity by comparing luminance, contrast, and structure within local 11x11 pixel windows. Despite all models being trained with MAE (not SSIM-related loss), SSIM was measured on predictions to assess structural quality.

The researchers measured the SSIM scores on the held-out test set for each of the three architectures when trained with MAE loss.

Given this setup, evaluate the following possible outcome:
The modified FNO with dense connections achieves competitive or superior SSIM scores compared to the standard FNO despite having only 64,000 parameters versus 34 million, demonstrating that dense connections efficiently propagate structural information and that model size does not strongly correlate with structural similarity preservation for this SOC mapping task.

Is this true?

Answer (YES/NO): YES